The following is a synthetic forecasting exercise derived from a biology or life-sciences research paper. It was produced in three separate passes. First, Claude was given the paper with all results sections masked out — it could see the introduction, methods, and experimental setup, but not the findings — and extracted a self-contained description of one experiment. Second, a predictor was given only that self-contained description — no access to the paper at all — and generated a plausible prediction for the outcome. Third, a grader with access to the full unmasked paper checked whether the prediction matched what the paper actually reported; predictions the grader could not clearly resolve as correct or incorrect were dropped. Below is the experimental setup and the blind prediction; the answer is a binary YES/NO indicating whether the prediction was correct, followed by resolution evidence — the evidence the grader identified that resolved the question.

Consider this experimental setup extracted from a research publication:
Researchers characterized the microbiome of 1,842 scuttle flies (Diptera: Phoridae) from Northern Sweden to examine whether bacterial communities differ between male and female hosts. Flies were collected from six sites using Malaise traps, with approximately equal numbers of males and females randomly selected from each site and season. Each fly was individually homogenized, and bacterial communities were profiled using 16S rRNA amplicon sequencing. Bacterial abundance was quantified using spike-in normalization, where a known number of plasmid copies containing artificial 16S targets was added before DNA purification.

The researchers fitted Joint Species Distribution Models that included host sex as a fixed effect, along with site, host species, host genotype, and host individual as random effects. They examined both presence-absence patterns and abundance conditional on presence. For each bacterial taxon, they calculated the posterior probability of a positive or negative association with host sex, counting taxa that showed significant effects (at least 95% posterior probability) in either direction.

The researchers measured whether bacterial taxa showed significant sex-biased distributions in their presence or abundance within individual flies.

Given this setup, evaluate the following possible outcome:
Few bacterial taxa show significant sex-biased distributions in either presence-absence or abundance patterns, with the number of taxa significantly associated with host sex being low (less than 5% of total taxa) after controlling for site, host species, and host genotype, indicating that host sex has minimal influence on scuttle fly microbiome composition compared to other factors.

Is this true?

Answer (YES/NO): NO